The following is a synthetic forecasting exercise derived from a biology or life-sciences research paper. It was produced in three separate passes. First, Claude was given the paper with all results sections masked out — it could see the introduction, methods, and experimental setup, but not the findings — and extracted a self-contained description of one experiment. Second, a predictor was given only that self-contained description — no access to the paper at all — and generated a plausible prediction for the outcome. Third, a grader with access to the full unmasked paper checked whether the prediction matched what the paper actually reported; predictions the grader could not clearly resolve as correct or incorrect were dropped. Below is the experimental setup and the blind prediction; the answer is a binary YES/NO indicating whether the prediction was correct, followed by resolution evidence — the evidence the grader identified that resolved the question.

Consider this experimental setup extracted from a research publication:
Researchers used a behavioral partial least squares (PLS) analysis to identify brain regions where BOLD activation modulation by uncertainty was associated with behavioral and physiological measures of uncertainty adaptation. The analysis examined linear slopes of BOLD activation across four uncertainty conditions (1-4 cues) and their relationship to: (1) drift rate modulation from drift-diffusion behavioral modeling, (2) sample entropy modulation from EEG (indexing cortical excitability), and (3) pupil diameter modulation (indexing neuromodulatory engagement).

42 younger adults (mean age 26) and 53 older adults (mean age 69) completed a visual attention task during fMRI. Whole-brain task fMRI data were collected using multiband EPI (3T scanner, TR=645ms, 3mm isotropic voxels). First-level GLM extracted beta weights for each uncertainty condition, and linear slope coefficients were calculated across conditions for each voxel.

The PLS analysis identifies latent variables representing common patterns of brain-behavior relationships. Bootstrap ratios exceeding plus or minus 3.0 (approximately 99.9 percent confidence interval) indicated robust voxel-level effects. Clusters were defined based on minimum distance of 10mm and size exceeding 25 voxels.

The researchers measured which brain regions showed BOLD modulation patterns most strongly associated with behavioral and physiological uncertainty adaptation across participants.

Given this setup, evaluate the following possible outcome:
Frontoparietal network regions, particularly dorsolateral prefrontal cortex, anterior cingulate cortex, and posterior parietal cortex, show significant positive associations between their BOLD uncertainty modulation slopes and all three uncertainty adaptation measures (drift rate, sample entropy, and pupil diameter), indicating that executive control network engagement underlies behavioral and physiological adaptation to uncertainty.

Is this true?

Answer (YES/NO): NO